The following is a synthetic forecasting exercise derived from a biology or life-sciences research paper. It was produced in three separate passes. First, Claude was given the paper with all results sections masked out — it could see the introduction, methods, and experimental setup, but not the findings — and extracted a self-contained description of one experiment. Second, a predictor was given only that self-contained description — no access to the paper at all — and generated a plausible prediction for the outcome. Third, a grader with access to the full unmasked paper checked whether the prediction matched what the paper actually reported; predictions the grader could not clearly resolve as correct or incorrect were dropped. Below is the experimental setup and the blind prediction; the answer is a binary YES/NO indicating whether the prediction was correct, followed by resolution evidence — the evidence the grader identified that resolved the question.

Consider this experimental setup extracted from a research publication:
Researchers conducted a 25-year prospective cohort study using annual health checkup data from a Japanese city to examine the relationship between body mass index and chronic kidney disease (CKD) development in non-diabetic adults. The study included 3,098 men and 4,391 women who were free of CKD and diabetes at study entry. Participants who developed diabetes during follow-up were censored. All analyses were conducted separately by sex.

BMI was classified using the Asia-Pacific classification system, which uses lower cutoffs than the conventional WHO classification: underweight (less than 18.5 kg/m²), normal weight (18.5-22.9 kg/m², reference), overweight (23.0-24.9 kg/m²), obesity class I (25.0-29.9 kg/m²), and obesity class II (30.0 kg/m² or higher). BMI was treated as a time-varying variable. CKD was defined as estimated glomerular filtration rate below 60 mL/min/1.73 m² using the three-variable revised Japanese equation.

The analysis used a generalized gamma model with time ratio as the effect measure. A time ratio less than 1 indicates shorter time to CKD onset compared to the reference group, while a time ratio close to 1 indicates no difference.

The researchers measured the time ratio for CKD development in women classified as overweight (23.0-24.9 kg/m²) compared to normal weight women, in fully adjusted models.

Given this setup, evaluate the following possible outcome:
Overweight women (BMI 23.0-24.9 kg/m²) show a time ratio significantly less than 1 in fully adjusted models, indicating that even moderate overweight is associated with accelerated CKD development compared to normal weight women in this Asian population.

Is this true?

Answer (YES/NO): NO